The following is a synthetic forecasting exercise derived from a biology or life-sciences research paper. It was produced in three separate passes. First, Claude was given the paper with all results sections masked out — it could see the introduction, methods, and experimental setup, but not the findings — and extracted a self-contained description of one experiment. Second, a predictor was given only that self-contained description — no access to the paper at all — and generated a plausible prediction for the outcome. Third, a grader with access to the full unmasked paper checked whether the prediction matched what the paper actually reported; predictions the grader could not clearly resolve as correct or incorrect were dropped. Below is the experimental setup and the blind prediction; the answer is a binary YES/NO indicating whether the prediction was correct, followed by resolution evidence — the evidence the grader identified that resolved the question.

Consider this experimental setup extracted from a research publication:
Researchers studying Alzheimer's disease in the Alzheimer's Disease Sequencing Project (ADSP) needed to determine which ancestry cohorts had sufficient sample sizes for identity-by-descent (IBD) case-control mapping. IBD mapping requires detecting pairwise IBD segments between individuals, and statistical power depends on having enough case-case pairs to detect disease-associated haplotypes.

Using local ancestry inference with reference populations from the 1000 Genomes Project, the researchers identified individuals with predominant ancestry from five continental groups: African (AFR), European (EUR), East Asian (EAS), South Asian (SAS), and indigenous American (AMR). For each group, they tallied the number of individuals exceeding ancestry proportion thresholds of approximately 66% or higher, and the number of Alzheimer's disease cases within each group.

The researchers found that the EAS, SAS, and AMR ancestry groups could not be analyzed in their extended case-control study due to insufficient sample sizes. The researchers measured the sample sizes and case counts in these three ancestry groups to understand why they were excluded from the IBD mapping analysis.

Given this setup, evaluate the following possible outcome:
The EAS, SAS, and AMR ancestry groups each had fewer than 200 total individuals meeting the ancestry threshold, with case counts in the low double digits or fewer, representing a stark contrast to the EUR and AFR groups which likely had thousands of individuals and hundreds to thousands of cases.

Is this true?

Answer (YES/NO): NO